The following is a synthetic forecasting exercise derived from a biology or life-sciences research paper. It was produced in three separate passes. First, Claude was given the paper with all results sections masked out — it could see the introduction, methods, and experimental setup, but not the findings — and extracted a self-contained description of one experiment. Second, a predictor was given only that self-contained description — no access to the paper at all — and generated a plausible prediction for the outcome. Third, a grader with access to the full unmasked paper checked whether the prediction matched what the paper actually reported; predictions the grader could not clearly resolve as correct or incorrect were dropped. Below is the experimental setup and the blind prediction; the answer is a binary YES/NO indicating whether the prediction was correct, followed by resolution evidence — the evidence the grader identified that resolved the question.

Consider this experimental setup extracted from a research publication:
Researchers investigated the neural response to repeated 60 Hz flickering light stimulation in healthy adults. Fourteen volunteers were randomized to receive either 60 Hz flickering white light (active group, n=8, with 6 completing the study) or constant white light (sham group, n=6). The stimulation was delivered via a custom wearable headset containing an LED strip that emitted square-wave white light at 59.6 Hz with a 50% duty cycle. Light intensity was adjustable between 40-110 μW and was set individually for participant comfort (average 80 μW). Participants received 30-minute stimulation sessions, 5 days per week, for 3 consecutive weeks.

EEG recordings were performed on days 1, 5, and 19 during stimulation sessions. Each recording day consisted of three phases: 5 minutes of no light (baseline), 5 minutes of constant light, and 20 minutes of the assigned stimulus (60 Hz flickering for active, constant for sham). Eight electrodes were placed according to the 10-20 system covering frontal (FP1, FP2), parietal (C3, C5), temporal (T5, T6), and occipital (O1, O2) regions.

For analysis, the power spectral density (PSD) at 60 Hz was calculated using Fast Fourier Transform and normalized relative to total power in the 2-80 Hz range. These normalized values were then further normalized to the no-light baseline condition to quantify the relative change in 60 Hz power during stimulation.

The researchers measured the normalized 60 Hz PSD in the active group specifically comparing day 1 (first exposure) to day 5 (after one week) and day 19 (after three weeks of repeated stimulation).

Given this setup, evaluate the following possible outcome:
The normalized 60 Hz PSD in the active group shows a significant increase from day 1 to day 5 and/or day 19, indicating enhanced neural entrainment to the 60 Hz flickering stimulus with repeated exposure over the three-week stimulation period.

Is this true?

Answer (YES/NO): NO